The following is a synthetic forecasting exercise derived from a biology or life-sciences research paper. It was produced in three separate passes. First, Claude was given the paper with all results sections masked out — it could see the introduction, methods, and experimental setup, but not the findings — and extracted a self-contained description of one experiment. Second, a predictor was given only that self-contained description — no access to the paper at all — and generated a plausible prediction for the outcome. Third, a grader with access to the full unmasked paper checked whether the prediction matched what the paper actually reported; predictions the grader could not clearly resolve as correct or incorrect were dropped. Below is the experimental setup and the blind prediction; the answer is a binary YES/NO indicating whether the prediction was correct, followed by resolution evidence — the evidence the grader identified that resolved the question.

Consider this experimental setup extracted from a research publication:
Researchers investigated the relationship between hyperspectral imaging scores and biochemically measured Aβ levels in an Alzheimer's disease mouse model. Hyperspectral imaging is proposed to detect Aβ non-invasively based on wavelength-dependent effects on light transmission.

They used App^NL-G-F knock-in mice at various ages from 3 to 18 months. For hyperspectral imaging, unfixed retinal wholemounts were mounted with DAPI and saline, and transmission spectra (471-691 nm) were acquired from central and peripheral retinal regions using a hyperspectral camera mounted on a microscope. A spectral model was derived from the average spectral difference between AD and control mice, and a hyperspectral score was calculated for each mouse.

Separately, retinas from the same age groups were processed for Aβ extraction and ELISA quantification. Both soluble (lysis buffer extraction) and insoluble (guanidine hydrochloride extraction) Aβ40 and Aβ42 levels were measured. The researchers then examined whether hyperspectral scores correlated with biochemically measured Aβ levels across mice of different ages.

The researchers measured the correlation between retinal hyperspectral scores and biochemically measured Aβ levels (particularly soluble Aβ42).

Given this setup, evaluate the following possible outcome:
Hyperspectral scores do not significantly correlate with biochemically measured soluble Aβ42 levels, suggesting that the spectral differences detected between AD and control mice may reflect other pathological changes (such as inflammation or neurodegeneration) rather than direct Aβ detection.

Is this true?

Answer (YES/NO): NO